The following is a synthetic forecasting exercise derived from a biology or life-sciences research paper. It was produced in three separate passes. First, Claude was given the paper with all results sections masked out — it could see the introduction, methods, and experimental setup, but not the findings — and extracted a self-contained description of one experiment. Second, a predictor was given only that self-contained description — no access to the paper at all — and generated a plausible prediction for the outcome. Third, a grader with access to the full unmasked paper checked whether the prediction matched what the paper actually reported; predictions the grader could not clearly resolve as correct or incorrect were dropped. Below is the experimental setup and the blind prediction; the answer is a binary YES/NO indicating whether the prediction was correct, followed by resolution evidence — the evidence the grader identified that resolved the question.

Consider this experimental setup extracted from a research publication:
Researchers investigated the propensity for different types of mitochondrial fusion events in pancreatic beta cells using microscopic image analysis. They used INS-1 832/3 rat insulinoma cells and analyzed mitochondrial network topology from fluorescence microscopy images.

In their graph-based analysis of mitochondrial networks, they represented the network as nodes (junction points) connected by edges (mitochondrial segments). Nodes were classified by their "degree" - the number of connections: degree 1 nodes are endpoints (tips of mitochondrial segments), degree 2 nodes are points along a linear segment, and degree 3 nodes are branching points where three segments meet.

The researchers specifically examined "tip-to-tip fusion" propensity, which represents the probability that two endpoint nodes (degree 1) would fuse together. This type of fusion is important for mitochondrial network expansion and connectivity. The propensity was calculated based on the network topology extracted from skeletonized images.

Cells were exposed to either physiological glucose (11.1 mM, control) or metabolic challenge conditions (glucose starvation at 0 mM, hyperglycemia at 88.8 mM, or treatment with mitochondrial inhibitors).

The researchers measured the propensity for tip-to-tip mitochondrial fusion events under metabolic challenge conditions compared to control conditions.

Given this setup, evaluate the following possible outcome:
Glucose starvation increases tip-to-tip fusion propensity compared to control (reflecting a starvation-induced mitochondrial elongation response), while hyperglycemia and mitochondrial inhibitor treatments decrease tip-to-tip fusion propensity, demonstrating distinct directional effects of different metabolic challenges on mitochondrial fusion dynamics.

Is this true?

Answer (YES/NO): NO